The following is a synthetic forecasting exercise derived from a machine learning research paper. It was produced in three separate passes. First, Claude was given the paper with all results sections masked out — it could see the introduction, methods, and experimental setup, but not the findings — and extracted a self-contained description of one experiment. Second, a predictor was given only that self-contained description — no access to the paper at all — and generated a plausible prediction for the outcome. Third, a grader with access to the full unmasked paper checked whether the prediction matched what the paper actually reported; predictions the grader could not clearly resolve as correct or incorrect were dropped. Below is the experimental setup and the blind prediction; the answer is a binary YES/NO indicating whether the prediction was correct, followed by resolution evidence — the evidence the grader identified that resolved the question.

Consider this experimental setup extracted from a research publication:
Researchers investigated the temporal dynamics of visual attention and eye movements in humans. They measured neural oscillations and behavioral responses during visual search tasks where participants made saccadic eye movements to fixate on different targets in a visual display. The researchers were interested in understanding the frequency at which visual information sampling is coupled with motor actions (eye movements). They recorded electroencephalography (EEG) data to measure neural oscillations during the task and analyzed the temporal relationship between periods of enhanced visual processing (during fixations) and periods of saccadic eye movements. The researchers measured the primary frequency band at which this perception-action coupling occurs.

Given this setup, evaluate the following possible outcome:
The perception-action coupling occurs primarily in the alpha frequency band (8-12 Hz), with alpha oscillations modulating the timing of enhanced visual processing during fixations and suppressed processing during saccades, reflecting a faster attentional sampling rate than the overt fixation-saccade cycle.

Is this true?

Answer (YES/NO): NO